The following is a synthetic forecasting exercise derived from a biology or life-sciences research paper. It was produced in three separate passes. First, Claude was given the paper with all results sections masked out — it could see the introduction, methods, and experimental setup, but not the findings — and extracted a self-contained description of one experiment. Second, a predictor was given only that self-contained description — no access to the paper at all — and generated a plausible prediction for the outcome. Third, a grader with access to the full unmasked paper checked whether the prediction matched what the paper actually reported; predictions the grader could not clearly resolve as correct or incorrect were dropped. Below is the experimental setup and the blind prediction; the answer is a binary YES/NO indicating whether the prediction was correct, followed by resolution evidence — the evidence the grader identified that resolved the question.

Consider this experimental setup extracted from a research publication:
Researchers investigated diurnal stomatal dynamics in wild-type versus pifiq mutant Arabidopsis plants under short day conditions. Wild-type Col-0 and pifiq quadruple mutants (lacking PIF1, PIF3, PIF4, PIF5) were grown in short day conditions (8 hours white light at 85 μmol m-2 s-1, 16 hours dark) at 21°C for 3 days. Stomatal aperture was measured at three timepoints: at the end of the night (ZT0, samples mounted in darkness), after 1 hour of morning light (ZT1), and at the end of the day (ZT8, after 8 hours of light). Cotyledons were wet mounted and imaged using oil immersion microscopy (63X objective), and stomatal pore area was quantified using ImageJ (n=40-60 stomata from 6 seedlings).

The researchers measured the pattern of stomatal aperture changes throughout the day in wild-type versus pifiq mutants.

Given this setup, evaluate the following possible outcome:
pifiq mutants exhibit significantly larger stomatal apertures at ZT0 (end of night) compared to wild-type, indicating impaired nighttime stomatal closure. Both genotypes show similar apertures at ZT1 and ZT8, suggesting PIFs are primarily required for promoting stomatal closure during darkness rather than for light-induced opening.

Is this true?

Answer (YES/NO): NO